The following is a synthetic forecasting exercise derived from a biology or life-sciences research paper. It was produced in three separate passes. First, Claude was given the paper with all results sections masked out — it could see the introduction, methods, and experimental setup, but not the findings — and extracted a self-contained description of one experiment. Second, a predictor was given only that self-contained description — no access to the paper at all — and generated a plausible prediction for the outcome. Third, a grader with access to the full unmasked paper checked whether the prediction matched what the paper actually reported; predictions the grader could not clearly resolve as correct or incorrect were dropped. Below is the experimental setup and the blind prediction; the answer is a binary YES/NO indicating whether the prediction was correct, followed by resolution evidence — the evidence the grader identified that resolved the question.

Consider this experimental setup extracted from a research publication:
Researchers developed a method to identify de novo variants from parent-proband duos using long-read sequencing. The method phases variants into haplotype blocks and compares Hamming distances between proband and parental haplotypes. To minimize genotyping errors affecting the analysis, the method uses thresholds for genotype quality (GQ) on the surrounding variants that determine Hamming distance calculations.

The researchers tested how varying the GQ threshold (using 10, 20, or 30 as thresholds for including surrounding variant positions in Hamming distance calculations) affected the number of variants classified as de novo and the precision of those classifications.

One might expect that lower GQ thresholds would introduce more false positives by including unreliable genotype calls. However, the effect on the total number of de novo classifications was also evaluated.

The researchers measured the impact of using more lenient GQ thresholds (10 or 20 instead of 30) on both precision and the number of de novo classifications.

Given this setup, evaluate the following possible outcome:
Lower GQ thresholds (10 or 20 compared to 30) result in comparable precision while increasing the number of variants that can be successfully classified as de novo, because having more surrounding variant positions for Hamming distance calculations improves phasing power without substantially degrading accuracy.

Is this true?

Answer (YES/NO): NO